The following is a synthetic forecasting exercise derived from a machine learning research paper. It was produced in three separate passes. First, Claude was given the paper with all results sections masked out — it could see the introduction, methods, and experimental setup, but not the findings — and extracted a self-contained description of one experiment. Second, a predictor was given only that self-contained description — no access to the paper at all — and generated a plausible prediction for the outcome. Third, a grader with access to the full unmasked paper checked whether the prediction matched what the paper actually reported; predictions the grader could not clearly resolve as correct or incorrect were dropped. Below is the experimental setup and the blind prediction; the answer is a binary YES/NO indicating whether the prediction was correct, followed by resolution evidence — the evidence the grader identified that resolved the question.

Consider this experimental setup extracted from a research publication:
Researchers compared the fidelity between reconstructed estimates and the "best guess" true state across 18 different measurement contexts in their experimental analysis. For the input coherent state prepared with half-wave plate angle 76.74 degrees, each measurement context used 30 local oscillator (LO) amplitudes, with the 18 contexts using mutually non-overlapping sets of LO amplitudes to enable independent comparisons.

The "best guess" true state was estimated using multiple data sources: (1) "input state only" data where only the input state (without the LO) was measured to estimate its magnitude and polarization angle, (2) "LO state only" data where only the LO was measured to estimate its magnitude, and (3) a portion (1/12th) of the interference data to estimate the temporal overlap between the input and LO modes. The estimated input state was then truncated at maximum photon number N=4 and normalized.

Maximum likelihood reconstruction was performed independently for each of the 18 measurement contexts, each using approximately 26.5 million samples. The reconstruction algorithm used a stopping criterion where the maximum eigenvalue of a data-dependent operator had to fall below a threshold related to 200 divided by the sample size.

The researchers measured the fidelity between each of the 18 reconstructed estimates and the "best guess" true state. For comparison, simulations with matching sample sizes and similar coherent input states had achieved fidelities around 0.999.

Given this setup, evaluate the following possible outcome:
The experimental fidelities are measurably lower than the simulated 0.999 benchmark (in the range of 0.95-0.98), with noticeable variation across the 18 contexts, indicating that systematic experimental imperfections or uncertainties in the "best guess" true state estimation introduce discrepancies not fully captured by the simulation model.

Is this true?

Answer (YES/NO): NO